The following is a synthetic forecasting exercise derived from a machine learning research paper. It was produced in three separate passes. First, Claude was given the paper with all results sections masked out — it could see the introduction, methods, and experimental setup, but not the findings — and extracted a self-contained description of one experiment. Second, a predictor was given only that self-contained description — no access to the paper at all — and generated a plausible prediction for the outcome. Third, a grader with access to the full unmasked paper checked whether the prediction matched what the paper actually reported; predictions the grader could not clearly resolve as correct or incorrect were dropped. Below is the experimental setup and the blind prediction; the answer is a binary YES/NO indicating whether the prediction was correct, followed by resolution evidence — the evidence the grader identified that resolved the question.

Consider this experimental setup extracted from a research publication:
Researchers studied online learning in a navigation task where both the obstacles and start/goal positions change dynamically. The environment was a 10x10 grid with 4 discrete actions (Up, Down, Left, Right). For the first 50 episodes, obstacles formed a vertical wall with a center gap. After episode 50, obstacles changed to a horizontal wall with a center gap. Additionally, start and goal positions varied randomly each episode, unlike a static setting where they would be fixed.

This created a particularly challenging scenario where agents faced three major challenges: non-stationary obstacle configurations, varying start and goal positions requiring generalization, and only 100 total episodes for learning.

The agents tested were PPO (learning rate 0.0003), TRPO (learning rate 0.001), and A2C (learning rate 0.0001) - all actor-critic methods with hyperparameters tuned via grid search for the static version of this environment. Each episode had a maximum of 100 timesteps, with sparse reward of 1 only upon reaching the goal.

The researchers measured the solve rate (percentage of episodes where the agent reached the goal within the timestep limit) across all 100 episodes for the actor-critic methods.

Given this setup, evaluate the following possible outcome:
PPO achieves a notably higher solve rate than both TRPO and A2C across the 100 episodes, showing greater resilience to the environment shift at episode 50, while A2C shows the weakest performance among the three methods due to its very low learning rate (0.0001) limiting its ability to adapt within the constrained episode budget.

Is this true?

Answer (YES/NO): NO